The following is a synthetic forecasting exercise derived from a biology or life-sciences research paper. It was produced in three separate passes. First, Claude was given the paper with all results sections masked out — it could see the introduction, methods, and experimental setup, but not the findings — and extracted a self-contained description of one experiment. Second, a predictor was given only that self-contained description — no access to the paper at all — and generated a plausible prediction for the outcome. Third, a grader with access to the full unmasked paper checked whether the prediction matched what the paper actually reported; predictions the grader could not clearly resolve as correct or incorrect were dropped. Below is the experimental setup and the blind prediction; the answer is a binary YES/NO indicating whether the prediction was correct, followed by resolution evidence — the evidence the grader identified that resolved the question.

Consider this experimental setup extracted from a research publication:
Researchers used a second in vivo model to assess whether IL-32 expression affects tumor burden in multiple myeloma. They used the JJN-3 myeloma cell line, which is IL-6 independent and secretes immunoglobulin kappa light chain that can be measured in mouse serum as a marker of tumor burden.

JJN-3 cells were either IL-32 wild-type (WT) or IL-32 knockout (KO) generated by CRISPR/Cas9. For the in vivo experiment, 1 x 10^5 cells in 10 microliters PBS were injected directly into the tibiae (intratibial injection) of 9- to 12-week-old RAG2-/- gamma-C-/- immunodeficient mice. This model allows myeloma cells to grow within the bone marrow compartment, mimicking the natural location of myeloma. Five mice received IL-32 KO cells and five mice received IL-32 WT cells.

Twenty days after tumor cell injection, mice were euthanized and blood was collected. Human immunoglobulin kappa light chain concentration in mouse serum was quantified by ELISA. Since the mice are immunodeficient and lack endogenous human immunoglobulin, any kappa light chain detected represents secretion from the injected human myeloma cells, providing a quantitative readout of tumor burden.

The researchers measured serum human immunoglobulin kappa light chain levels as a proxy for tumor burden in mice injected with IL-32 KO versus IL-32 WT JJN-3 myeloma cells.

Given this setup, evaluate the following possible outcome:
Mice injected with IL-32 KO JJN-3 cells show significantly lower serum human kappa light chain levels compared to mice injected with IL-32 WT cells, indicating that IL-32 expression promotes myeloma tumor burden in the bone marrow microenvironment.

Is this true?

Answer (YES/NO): YES